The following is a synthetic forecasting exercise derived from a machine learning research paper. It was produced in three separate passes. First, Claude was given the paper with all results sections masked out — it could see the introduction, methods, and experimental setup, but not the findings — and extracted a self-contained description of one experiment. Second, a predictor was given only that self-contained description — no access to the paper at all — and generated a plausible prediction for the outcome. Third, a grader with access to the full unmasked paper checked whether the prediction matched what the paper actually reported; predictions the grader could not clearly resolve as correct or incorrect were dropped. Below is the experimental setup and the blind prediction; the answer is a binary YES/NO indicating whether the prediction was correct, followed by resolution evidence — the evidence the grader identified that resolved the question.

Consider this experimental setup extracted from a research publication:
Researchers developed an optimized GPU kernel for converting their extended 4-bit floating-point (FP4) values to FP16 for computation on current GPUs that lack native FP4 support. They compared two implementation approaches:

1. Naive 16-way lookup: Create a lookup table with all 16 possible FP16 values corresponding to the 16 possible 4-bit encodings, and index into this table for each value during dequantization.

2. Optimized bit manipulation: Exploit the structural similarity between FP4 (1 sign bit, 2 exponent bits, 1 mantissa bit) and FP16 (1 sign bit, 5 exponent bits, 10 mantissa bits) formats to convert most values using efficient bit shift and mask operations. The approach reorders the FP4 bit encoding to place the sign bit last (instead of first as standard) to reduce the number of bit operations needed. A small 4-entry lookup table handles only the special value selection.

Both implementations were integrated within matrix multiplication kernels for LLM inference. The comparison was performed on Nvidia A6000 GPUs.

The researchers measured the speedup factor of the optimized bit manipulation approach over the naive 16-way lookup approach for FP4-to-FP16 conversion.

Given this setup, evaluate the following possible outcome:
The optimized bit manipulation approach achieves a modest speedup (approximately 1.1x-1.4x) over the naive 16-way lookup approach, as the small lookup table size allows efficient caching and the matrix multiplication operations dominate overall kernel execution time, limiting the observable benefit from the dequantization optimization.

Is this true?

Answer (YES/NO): NO